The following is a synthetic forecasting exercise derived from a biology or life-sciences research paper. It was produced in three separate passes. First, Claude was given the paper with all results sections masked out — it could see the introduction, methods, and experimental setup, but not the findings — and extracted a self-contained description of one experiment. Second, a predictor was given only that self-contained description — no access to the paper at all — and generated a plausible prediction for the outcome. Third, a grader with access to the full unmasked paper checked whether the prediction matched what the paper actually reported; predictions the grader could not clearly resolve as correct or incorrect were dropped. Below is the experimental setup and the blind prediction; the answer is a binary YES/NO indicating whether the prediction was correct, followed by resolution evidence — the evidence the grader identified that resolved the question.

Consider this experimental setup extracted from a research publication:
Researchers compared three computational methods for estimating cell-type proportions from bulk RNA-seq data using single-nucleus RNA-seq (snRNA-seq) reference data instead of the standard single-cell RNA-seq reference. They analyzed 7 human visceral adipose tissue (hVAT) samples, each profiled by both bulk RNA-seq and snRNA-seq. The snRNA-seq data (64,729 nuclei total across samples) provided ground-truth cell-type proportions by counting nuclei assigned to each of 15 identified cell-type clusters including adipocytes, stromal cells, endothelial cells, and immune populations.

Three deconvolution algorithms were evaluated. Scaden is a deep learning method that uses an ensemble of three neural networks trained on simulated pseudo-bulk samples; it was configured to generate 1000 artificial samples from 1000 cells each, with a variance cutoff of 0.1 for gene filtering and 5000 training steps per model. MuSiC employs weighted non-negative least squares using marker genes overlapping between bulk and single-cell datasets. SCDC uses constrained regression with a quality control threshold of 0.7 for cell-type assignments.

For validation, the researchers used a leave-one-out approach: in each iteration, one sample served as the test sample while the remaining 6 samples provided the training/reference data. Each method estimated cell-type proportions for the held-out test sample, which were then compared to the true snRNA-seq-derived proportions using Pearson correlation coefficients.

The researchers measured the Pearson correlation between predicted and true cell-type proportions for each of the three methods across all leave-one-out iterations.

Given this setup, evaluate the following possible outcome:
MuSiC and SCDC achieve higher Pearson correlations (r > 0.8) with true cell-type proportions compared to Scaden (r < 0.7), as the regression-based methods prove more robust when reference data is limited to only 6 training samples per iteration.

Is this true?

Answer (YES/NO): NO